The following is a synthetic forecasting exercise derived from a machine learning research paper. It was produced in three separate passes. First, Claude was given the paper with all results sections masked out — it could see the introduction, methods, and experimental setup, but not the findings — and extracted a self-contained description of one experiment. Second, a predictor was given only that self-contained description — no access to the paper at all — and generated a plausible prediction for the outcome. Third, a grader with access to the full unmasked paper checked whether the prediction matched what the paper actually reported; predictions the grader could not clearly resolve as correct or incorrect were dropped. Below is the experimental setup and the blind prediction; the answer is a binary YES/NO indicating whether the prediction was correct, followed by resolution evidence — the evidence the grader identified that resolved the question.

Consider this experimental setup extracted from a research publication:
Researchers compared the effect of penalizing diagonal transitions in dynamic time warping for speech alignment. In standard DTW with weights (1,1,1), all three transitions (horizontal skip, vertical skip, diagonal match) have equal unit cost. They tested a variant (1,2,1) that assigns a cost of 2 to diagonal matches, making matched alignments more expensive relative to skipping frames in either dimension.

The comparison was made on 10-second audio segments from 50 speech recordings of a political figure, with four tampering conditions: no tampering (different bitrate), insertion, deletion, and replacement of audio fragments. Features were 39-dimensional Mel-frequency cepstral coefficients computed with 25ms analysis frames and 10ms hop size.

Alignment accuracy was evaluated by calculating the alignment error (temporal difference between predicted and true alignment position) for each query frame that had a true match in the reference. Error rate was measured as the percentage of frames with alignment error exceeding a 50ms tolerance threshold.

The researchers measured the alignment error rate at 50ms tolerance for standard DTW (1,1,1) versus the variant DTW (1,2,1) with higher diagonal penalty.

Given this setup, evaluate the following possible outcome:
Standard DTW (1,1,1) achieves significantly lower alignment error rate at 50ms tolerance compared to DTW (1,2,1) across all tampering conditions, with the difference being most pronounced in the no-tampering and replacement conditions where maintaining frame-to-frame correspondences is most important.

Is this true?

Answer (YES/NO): NO